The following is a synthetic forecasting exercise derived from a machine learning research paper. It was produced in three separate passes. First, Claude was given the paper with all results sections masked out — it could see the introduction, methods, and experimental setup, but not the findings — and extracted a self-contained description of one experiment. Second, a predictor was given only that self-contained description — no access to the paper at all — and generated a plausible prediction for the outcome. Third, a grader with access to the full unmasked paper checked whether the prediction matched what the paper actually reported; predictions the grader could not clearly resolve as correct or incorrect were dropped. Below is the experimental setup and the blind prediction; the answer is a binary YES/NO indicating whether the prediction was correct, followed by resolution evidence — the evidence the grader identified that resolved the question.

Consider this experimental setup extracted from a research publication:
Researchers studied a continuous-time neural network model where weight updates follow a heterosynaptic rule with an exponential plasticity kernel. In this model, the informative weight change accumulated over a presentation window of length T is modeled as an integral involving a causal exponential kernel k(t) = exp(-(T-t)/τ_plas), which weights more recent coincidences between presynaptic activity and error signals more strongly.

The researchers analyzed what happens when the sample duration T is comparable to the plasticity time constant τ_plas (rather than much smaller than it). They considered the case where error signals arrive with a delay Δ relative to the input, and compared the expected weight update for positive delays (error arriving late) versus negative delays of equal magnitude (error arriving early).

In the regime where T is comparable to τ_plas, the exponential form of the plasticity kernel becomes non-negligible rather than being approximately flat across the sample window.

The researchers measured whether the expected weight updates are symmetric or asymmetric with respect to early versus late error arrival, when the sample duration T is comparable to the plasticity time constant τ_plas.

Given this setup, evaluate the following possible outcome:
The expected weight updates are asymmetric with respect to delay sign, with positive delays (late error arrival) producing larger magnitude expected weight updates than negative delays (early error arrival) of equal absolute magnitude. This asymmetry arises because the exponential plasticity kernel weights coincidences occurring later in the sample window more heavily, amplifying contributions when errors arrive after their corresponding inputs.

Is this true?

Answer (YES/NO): YES